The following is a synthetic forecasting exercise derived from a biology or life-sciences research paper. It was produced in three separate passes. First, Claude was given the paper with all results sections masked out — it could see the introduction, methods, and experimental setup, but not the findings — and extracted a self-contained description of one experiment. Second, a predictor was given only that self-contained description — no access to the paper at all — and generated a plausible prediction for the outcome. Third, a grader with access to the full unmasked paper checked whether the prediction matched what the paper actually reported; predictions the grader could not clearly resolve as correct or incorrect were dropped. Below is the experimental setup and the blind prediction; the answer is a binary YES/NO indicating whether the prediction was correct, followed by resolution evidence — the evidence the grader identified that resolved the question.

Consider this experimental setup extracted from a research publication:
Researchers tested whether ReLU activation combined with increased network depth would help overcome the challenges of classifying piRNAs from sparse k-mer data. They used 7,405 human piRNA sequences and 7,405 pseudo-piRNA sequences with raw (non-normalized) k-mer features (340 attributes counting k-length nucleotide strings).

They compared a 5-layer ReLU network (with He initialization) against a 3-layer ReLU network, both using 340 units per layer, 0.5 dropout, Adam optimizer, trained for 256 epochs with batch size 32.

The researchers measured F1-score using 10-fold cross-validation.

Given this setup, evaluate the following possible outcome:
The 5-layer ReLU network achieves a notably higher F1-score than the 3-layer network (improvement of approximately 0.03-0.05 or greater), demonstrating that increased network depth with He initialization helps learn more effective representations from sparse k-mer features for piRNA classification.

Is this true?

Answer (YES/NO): NO